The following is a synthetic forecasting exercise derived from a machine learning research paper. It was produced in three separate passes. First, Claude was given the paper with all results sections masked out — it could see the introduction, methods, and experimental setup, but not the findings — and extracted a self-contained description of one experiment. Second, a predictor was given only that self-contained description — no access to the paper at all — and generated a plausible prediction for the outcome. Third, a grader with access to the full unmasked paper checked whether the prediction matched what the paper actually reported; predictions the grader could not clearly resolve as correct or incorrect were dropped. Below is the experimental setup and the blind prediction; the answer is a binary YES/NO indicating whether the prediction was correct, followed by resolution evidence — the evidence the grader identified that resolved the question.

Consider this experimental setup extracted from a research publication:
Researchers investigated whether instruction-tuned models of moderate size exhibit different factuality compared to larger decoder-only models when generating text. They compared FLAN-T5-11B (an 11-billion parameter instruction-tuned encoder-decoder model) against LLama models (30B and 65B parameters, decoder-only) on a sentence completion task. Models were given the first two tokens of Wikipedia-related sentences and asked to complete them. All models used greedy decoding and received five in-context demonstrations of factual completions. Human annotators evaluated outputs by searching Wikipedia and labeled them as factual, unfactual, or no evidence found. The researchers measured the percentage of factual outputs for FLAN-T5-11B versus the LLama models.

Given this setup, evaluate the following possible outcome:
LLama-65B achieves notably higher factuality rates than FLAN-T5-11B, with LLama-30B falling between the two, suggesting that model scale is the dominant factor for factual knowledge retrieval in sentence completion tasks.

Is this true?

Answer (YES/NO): NO